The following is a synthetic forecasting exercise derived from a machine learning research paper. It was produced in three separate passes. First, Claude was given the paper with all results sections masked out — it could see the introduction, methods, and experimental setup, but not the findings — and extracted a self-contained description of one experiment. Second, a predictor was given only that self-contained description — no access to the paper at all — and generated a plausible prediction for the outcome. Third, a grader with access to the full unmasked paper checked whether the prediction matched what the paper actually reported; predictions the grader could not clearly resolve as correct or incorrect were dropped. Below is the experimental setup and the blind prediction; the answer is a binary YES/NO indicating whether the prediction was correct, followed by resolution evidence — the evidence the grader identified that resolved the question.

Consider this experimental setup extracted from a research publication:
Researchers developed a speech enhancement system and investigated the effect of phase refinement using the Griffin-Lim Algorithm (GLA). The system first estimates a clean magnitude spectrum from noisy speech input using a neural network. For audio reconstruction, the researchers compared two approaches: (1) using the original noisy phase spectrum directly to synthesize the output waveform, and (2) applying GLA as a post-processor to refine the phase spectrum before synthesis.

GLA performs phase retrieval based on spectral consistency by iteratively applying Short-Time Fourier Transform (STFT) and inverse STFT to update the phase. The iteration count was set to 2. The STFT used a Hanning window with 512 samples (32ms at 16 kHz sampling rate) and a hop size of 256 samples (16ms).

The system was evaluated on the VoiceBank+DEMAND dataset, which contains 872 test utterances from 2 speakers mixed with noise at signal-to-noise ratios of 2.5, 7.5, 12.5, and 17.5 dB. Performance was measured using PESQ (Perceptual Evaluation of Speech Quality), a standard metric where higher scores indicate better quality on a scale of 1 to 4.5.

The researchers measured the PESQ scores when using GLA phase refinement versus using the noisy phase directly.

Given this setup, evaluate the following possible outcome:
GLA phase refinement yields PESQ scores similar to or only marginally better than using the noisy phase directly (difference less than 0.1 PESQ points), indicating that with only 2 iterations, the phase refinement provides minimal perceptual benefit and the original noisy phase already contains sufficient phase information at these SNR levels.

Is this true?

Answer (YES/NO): YES